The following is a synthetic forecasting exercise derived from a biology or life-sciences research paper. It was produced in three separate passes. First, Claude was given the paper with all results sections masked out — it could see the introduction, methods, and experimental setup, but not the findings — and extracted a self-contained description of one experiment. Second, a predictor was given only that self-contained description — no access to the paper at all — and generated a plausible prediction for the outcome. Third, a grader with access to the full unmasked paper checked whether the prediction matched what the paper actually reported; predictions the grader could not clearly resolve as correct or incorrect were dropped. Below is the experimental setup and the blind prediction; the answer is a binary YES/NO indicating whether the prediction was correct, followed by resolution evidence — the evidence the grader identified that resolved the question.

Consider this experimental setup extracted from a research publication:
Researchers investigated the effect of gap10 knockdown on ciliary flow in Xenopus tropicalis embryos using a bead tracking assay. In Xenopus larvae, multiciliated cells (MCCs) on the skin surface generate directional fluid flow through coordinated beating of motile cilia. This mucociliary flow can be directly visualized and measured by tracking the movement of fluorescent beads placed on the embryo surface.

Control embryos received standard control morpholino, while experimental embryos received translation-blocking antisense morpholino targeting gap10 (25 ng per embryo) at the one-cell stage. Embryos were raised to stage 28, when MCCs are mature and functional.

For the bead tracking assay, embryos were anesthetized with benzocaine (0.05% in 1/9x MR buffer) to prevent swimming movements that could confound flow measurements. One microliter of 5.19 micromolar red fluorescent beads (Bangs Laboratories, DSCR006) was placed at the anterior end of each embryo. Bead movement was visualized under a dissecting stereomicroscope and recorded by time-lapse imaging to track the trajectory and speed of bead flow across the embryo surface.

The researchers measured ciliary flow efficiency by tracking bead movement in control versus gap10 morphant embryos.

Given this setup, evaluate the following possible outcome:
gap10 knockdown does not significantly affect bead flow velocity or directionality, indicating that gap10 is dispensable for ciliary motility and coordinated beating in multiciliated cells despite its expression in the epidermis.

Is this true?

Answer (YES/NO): NO